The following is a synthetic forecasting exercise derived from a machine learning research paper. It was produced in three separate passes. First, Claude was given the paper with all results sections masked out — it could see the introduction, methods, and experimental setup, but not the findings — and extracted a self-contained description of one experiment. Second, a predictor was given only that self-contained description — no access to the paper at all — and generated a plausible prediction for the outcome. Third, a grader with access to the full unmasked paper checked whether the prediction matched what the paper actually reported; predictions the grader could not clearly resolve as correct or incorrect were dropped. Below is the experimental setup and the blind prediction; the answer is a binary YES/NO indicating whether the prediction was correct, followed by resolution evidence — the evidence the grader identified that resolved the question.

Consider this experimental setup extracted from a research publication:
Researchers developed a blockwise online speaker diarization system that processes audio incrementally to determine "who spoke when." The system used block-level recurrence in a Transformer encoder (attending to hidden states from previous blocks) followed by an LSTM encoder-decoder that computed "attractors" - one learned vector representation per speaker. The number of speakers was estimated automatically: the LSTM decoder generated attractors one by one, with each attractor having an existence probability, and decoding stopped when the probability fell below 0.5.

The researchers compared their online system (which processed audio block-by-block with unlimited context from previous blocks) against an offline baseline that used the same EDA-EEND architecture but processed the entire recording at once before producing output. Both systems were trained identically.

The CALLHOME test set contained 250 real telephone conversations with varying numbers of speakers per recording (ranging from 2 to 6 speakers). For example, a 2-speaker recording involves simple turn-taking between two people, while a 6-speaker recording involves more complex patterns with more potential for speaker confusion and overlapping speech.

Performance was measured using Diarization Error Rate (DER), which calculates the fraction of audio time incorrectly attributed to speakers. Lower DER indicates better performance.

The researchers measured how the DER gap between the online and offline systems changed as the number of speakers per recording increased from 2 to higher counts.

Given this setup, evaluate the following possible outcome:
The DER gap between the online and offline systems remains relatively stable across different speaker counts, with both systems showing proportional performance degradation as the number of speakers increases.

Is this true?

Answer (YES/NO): NO